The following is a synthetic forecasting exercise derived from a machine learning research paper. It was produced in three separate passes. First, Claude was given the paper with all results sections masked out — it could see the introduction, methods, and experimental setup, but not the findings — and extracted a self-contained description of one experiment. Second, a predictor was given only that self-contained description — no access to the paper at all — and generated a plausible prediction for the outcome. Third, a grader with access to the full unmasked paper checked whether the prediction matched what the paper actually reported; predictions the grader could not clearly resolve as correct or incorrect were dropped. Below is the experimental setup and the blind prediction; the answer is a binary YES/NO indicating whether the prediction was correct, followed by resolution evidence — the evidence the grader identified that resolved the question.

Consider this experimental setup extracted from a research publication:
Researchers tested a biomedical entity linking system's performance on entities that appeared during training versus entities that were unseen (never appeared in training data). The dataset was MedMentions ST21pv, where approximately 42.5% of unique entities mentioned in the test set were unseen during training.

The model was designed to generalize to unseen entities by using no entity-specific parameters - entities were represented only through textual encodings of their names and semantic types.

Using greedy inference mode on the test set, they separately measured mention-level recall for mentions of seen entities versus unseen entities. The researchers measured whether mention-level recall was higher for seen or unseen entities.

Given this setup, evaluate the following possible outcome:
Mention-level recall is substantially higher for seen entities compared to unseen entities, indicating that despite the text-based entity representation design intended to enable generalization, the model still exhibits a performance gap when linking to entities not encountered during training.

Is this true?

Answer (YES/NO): NO